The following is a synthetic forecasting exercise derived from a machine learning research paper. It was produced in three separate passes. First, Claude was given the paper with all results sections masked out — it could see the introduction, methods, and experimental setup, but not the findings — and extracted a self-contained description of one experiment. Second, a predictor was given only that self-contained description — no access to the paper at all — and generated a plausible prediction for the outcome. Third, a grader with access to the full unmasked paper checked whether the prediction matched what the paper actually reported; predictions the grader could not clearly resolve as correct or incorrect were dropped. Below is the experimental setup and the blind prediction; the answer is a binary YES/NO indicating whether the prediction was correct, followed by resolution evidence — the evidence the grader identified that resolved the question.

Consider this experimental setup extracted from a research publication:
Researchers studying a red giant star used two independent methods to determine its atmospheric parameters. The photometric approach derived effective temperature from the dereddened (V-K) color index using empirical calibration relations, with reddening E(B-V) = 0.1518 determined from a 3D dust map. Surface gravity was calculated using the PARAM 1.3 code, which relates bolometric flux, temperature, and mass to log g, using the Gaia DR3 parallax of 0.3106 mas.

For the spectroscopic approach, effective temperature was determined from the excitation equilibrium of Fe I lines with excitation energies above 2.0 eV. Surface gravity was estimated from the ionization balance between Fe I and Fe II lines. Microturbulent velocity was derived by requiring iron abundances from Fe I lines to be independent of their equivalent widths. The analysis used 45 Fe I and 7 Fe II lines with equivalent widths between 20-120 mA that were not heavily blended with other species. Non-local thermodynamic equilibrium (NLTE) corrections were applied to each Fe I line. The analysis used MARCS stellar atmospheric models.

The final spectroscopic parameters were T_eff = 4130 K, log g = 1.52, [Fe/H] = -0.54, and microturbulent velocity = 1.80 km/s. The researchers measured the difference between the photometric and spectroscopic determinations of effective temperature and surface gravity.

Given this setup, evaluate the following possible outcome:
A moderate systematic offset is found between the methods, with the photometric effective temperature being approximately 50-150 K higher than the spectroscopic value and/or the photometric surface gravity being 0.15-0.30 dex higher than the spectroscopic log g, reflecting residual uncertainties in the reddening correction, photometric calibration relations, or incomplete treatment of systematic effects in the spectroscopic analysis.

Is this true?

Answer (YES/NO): NO